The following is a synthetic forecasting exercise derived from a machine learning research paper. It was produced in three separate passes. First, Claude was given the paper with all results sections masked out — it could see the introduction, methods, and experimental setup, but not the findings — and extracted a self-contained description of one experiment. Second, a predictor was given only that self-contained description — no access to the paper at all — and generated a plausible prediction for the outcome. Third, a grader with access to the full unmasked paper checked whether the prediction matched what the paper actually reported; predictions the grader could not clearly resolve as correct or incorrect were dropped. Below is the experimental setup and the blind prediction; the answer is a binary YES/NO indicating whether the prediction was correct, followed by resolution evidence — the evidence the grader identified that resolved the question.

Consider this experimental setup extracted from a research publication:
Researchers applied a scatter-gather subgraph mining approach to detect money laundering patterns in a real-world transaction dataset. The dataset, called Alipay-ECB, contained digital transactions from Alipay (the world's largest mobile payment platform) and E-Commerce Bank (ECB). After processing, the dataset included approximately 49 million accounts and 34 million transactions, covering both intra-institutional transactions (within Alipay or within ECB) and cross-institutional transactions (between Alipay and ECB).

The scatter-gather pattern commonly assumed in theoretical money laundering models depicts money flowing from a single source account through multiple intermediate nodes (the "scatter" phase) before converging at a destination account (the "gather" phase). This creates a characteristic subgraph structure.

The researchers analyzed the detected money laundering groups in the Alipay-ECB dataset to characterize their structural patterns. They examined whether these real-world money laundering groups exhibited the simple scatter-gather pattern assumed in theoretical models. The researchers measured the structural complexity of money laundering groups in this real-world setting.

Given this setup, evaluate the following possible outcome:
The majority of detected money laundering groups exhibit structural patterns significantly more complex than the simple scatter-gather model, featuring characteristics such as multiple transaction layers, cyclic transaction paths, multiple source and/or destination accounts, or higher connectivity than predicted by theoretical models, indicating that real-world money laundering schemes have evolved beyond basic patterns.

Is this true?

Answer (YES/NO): YES